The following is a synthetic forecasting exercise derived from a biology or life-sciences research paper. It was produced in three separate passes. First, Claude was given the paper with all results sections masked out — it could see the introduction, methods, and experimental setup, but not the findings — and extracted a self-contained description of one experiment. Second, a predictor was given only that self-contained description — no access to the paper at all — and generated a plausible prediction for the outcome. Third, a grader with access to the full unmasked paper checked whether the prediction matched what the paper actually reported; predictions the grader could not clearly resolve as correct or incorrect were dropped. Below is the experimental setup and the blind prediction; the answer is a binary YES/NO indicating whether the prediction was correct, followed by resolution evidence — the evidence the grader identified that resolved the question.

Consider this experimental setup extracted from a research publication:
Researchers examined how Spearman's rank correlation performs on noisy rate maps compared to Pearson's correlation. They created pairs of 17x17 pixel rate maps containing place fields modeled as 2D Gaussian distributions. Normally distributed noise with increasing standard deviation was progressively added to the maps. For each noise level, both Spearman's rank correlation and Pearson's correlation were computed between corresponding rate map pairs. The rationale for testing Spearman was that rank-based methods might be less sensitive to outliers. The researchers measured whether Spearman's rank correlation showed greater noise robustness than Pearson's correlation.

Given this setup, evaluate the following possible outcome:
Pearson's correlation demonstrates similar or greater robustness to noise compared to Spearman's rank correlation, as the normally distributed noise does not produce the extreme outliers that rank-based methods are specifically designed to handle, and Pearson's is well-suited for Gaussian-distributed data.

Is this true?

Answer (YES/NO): YES